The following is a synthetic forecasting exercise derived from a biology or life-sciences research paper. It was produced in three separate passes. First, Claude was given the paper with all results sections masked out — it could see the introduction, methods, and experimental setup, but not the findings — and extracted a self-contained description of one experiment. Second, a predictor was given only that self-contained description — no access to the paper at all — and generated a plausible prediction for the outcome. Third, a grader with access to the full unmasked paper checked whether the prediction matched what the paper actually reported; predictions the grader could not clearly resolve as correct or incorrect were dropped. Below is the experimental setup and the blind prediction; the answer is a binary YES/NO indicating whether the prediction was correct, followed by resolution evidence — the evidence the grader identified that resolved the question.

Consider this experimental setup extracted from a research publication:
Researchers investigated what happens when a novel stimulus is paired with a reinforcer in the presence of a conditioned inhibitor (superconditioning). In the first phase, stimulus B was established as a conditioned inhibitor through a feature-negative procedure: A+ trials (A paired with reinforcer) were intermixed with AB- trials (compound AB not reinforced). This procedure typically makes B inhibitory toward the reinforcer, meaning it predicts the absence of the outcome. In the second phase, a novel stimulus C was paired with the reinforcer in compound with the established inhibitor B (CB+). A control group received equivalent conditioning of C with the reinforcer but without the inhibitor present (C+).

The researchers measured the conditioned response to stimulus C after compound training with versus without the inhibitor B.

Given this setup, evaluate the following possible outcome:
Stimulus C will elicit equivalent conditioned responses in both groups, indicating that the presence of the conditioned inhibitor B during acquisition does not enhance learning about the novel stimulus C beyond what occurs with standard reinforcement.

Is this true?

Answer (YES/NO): NO